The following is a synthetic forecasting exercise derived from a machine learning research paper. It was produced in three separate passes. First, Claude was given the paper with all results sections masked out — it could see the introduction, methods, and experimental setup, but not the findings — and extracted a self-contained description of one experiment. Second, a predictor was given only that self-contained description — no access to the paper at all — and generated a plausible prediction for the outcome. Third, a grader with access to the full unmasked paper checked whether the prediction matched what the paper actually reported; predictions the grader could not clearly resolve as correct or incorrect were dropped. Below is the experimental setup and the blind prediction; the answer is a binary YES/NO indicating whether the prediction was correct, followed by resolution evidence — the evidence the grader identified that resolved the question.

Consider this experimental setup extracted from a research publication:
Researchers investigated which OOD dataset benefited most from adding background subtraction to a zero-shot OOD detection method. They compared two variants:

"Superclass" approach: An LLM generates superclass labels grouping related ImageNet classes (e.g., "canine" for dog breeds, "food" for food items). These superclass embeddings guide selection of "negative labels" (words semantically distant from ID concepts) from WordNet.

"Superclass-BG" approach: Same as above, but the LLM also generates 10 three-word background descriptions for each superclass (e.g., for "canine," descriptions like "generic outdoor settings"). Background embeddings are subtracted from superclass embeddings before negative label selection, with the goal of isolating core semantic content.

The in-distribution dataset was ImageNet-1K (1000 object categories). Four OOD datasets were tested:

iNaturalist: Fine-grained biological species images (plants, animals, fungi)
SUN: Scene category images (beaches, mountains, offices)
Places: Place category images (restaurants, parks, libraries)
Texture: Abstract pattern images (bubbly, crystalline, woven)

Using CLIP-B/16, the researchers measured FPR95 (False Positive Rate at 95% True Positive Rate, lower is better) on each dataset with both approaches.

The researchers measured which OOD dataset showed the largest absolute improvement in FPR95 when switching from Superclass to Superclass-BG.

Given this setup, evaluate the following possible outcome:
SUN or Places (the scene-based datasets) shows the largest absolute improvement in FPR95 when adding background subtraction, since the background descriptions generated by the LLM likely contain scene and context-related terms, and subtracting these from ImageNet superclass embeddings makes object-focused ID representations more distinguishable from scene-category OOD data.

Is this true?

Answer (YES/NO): YES